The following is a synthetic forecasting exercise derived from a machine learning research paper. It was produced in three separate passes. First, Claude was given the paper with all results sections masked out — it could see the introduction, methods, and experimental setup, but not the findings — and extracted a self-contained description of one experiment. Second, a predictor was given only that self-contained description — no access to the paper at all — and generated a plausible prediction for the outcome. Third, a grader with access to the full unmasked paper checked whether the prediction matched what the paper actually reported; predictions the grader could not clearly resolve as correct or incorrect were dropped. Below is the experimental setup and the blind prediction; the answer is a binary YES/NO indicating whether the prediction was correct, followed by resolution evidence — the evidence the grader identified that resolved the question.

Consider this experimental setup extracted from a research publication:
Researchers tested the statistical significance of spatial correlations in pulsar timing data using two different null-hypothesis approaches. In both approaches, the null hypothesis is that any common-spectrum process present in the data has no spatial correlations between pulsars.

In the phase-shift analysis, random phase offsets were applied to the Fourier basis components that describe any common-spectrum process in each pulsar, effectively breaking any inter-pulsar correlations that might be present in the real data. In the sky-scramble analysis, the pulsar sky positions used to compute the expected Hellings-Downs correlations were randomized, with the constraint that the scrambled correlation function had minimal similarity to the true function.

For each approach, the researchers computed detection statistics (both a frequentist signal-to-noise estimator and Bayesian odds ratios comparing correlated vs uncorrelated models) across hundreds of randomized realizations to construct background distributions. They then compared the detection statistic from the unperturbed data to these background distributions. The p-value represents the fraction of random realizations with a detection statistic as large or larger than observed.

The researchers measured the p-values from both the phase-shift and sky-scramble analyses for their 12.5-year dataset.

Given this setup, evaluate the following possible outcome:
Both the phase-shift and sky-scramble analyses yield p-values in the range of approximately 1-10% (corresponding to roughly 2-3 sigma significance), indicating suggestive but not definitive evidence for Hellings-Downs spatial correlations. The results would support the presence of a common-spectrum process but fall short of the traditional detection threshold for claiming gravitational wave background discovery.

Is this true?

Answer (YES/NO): YES